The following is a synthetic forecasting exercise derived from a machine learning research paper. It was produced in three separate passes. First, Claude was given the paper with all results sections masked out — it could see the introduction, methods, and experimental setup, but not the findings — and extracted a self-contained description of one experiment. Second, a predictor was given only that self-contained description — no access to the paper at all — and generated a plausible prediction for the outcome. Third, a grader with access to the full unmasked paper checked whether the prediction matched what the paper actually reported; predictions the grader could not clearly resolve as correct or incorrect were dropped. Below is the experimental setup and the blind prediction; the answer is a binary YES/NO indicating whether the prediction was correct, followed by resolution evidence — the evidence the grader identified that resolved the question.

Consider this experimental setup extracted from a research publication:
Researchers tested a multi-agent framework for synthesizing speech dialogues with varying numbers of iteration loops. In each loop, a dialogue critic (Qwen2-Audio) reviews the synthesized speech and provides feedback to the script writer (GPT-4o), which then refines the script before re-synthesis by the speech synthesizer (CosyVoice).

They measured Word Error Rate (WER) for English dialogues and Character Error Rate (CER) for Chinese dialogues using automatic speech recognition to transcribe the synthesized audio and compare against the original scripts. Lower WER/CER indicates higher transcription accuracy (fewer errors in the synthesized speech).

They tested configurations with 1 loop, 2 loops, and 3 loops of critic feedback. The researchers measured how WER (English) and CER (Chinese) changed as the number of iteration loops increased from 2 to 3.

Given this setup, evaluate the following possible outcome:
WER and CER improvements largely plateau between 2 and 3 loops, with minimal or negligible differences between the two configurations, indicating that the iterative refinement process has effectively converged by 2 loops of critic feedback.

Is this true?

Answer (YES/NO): NO